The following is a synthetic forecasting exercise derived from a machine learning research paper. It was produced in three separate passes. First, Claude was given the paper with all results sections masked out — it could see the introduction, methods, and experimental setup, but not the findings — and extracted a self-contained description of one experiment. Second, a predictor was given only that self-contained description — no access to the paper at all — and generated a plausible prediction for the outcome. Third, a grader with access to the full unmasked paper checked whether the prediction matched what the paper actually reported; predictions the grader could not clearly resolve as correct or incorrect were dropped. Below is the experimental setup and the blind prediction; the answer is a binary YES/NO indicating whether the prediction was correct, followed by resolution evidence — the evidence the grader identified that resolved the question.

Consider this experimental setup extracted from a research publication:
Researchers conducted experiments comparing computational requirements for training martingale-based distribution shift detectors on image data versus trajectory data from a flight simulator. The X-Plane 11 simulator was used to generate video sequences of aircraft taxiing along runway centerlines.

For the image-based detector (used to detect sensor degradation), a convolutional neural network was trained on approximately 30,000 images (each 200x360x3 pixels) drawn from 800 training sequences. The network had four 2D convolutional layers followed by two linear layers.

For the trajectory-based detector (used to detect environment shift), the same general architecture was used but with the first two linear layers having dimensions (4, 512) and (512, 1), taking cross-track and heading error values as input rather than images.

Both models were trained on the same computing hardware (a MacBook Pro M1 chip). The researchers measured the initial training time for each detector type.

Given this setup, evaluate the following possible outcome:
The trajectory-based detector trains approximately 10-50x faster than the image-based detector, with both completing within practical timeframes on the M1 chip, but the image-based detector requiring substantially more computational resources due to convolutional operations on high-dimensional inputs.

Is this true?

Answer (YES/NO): NO